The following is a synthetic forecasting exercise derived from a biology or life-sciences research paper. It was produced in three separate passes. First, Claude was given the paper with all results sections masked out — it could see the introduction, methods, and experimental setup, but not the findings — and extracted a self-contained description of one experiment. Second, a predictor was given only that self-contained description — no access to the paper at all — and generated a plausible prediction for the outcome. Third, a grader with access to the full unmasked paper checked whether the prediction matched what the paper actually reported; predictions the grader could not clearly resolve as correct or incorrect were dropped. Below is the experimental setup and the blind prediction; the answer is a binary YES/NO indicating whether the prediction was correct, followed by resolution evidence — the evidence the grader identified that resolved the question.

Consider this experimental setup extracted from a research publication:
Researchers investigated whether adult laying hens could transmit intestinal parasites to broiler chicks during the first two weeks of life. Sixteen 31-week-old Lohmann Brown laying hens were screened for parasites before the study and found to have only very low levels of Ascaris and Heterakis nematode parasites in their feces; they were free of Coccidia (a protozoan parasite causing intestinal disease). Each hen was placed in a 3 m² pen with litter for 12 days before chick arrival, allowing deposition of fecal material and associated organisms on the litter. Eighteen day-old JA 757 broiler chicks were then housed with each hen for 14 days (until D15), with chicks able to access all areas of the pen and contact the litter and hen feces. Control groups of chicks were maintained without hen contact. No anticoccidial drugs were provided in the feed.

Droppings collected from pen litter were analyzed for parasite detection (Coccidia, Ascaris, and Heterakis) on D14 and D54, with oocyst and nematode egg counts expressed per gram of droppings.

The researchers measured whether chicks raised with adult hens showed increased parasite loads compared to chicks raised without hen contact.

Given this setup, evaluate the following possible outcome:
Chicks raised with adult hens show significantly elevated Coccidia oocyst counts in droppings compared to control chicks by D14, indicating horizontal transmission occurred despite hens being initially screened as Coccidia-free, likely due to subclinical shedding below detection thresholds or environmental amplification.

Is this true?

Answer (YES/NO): NO